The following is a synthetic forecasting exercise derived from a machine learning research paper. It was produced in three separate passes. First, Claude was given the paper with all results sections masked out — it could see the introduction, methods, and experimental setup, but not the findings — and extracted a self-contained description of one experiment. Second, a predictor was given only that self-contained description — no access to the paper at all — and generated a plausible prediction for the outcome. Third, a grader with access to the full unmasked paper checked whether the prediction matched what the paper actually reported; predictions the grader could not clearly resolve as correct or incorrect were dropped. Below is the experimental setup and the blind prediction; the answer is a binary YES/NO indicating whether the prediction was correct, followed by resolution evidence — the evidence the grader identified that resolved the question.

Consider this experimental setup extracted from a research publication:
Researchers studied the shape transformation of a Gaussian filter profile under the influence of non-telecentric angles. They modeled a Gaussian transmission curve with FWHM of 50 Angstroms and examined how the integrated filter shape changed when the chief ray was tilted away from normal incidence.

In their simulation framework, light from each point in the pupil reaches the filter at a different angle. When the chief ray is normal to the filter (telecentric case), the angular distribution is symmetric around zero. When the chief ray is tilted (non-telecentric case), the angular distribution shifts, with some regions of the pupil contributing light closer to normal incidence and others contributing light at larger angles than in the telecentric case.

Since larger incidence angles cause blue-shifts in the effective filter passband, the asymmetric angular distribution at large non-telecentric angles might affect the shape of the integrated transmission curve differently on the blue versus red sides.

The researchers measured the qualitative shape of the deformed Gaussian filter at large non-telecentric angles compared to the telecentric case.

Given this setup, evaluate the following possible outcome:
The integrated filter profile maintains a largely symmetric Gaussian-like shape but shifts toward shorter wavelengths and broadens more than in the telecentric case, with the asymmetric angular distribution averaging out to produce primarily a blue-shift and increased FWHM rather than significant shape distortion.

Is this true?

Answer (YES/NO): NO